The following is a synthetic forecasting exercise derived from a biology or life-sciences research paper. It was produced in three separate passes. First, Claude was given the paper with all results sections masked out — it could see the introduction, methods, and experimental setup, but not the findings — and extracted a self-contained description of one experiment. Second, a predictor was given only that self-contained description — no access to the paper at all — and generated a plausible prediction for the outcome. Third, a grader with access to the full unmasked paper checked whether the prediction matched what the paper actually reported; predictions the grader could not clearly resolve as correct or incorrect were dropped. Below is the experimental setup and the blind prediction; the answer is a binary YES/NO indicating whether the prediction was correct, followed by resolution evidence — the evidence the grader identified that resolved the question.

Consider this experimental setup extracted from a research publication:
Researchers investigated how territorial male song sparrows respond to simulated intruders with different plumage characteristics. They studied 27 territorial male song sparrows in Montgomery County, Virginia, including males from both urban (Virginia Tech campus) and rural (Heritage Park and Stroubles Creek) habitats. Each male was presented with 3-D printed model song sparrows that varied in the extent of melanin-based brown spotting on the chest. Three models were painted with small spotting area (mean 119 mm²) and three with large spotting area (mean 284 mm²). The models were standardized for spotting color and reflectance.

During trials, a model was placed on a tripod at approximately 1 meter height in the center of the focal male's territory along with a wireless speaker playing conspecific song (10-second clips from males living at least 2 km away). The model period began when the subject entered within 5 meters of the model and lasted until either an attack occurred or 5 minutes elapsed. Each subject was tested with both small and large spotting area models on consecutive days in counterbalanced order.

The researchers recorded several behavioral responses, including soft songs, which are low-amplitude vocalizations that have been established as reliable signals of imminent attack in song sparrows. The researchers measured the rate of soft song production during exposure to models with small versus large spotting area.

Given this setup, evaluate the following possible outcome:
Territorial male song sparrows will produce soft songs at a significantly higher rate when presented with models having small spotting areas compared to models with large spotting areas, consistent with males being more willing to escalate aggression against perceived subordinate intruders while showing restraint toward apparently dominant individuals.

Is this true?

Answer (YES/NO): YES